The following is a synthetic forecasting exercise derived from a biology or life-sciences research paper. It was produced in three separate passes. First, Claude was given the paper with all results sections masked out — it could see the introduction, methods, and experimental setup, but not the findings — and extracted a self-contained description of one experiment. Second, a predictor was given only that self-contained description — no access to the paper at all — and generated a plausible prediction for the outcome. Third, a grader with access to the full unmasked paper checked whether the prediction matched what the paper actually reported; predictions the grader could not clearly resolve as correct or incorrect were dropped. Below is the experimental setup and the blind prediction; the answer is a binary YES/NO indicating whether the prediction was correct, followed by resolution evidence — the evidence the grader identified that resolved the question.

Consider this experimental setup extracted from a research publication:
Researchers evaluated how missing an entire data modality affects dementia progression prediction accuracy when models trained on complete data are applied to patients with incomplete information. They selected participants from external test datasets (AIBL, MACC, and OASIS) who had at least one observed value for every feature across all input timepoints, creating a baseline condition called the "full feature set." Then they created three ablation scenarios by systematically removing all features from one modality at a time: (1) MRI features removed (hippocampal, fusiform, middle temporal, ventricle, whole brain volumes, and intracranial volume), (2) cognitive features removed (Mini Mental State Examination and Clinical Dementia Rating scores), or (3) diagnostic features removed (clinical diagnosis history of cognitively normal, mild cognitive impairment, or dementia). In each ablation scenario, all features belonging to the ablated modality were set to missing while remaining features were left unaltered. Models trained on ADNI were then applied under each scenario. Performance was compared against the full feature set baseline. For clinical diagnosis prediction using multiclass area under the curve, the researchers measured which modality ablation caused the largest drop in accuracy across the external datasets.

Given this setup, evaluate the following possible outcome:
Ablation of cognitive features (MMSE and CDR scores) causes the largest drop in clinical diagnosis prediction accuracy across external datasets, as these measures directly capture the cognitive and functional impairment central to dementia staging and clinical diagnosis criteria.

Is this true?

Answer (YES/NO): NO